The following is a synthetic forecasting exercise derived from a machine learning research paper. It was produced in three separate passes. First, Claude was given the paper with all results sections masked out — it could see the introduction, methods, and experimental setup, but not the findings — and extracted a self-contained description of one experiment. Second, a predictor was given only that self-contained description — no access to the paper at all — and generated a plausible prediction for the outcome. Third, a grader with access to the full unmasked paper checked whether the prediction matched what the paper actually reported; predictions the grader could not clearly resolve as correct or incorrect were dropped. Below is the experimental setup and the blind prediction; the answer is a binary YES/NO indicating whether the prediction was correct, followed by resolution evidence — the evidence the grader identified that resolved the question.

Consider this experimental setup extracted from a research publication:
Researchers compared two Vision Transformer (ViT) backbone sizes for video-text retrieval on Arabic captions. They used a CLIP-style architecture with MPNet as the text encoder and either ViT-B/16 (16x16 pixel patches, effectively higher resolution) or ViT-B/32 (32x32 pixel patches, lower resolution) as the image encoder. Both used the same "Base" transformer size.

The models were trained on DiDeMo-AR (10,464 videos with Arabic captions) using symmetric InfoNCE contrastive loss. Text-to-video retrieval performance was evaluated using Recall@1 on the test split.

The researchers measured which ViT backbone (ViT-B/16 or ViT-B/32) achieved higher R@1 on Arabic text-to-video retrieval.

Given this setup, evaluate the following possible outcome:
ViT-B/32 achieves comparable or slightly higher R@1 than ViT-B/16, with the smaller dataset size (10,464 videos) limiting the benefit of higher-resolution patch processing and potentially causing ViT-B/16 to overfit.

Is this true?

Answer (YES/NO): NO